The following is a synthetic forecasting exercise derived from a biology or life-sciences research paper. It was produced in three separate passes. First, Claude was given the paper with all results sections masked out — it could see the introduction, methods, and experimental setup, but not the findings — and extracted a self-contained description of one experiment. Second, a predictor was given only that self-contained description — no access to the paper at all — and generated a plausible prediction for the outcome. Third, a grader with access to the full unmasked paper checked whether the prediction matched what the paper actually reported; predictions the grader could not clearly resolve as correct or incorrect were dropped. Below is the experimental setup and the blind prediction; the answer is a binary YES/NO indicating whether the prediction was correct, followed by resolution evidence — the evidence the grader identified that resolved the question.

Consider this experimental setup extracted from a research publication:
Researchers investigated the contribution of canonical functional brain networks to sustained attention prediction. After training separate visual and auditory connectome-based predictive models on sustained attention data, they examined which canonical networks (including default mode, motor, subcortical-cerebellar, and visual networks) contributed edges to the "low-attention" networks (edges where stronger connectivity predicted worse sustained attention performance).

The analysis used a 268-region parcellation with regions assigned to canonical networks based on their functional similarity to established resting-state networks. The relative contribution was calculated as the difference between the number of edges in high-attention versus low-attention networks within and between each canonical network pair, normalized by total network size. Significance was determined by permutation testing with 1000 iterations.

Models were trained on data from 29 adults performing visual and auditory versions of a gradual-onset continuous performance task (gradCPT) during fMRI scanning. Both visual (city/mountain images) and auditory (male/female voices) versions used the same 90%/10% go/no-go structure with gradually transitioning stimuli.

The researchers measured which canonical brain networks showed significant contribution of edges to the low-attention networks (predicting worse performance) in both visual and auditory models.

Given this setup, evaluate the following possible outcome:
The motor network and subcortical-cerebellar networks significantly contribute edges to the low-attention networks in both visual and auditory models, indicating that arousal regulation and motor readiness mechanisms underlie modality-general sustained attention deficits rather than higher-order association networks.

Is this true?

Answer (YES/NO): YES